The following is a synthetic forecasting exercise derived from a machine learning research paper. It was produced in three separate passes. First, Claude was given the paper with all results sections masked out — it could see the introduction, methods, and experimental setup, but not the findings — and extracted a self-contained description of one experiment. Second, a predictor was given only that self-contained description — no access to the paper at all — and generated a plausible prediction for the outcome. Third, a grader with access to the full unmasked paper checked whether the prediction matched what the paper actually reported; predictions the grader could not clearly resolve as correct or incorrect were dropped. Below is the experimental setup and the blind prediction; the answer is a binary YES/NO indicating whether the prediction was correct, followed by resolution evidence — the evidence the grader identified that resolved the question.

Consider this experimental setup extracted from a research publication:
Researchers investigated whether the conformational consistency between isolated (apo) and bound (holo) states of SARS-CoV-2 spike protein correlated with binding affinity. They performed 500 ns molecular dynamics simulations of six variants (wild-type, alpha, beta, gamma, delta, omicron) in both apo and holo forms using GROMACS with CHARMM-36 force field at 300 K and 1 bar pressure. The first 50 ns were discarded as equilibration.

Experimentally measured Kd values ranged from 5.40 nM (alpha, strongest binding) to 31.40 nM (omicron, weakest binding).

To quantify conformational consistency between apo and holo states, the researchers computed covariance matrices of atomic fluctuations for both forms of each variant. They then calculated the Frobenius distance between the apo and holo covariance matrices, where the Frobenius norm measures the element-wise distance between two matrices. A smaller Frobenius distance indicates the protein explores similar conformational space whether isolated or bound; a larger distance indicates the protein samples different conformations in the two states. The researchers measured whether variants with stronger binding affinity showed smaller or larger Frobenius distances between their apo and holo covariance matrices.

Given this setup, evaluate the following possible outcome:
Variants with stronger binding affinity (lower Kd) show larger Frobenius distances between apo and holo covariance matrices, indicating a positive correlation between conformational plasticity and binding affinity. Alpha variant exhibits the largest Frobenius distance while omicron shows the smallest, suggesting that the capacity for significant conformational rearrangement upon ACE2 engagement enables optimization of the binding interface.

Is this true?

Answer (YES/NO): NO